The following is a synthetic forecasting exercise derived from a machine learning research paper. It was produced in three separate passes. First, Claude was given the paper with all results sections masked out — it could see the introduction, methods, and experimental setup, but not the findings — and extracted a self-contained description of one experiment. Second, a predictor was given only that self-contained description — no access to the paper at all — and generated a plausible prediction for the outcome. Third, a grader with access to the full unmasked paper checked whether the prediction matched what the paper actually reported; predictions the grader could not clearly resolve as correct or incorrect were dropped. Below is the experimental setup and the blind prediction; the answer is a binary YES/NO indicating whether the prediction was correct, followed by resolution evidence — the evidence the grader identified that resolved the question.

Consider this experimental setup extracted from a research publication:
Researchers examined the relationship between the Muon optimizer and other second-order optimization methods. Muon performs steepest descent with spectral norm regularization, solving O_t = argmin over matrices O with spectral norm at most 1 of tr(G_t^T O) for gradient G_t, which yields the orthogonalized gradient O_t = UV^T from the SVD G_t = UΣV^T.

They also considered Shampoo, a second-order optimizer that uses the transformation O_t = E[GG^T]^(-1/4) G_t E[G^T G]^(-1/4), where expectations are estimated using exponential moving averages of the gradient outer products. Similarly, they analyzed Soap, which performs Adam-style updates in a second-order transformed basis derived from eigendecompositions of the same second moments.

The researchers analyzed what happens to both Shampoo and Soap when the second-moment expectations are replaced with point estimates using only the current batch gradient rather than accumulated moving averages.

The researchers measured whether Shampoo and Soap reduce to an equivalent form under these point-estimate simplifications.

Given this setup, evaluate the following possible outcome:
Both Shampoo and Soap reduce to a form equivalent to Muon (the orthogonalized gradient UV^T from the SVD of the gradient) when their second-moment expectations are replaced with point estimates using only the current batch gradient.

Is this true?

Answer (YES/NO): YES